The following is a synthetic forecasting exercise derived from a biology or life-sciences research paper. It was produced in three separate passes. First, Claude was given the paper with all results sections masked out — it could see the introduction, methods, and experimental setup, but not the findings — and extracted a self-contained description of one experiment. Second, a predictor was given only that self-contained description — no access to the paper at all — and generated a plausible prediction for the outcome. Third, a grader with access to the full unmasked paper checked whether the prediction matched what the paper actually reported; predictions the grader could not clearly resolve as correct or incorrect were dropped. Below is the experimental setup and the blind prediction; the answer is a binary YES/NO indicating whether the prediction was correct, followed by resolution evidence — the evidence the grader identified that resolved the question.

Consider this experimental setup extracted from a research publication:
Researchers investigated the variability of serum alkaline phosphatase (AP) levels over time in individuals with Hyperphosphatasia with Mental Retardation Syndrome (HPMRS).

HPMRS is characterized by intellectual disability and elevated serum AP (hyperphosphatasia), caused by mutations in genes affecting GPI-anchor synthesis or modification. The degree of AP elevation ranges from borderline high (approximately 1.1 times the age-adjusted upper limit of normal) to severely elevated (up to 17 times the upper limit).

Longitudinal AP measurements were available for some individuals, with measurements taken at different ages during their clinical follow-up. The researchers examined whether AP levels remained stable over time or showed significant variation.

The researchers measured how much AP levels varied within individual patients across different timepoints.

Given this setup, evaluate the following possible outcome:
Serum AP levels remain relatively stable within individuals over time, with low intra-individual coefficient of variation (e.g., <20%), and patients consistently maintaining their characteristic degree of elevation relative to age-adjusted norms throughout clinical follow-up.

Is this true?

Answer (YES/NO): NO